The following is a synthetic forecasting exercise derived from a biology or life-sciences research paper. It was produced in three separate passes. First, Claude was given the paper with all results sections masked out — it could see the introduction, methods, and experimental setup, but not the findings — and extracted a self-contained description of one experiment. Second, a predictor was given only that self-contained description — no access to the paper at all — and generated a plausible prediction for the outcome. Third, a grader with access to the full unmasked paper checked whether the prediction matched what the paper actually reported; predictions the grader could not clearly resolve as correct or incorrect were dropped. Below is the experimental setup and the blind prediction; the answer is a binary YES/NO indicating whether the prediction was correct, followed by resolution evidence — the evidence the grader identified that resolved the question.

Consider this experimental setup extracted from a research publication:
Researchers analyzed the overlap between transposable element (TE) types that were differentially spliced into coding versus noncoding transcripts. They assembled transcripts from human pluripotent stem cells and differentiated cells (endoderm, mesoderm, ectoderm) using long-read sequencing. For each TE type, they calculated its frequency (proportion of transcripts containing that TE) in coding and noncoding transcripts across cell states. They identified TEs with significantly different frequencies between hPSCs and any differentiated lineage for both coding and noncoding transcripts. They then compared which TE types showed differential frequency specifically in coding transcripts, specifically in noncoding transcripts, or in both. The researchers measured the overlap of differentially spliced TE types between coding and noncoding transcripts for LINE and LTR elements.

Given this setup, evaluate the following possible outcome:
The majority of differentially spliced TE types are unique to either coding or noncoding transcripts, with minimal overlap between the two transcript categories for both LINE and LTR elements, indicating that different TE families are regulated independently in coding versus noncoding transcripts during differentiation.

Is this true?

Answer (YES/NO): NO